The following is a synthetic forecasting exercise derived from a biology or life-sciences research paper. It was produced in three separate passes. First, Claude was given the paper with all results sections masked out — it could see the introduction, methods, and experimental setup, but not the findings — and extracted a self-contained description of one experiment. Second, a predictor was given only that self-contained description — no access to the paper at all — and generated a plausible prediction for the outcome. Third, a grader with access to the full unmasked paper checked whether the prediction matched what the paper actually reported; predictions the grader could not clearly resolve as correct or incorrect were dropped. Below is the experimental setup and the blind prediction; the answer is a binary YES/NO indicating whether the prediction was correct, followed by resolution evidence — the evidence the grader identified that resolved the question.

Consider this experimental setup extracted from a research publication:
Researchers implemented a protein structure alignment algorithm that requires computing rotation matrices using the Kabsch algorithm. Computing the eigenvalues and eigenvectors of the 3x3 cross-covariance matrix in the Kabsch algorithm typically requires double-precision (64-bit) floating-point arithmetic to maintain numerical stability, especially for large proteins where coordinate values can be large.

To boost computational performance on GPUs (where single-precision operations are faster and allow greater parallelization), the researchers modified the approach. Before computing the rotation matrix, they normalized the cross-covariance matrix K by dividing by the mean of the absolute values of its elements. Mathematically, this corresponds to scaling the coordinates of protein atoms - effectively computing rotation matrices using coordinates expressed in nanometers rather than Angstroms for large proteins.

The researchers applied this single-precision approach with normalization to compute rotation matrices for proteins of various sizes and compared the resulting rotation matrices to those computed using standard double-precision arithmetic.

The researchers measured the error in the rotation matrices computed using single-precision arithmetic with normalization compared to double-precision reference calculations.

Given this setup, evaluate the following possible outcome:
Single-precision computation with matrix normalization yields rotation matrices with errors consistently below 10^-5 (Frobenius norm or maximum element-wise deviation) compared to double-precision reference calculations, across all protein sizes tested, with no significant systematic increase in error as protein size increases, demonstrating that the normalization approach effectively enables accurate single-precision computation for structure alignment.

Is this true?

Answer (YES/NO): NO